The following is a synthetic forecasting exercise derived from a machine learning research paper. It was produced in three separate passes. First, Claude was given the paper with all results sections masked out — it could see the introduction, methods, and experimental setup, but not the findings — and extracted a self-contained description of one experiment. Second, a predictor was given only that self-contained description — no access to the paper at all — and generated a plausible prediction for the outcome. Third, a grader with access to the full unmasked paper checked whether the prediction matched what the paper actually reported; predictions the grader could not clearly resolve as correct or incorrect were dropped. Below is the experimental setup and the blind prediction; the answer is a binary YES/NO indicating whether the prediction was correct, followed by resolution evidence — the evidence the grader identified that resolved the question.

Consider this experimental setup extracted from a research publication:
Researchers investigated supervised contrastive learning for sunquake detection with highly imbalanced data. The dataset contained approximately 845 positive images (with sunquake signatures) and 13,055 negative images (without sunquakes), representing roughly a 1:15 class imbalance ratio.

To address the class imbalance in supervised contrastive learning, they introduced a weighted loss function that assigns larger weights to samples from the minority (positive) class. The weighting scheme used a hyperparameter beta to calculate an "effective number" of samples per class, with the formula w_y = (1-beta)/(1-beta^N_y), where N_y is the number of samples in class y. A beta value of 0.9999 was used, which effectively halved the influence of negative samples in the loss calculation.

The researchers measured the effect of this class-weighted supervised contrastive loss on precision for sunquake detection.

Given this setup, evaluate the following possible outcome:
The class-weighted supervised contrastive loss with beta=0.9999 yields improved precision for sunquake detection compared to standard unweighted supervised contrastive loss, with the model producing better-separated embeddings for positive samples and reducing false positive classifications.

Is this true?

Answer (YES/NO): YES